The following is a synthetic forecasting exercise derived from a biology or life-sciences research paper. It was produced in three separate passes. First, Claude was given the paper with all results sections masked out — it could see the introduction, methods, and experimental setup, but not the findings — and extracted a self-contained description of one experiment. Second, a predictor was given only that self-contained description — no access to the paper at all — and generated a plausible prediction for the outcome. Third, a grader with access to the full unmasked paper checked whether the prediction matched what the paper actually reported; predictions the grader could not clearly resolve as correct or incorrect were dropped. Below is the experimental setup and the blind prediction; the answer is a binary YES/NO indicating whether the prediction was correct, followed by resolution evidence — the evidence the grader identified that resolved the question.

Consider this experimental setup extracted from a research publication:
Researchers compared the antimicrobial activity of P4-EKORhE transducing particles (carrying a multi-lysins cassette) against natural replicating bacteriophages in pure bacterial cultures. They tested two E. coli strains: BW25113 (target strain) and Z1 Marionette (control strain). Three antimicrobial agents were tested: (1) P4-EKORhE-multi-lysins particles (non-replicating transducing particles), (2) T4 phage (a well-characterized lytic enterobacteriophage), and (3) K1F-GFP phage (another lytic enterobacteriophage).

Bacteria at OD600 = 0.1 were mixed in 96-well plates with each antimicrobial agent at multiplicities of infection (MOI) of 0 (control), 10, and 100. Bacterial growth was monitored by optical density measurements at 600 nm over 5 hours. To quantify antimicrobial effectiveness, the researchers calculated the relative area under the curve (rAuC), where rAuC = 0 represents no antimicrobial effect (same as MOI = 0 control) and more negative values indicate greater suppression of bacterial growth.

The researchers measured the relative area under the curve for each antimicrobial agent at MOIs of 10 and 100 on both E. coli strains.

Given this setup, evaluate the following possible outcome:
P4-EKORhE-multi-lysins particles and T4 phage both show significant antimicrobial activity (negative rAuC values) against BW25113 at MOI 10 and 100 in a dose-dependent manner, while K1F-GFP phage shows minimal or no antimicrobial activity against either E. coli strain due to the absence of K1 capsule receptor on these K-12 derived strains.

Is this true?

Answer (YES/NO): NO